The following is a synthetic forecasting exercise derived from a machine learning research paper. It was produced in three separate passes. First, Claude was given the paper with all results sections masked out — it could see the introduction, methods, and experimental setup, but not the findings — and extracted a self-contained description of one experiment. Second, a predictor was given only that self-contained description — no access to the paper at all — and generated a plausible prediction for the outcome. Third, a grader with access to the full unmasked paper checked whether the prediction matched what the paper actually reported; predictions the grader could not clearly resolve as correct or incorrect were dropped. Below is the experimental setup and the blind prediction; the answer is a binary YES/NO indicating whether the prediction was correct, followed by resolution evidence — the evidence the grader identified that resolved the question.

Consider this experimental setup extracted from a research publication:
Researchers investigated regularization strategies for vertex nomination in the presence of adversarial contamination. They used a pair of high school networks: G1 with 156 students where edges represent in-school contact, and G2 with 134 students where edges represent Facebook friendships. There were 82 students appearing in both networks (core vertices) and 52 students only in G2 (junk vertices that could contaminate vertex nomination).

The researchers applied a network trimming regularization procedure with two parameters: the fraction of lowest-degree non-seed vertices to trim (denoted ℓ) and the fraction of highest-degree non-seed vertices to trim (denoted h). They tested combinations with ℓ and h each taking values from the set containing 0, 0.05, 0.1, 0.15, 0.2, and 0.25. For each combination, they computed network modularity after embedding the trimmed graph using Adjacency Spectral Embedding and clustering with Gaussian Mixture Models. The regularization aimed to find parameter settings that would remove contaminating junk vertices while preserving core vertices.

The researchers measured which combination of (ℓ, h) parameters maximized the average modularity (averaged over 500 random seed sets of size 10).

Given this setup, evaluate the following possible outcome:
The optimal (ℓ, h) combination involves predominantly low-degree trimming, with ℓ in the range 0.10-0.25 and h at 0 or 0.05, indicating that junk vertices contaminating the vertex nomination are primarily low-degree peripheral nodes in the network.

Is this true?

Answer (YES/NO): NO